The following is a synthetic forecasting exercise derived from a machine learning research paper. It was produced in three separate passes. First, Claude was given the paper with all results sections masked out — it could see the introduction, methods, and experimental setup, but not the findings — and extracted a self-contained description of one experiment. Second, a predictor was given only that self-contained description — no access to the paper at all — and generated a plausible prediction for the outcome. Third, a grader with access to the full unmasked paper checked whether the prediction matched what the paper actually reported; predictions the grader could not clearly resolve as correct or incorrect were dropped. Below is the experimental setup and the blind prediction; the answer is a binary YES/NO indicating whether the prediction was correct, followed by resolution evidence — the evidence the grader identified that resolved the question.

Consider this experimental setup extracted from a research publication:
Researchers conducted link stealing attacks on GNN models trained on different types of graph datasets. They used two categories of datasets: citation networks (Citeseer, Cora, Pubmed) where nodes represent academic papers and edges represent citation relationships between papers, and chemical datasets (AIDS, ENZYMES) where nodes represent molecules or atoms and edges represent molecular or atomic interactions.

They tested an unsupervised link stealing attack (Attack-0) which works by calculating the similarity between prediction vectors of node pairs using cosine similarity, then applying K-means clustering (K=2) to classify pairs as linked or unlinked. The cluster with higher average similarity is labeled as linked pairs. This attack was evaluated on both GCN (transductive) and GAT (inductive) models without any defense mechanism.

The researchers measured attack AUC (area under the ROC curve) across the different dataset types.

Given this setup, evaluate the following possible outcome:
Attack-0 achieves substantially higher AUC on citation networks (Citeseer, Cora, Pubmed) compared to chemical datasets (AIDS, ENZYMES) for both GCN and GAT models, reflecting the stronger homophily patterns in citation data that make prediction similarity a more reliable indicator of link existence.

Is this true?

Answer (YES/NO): YES